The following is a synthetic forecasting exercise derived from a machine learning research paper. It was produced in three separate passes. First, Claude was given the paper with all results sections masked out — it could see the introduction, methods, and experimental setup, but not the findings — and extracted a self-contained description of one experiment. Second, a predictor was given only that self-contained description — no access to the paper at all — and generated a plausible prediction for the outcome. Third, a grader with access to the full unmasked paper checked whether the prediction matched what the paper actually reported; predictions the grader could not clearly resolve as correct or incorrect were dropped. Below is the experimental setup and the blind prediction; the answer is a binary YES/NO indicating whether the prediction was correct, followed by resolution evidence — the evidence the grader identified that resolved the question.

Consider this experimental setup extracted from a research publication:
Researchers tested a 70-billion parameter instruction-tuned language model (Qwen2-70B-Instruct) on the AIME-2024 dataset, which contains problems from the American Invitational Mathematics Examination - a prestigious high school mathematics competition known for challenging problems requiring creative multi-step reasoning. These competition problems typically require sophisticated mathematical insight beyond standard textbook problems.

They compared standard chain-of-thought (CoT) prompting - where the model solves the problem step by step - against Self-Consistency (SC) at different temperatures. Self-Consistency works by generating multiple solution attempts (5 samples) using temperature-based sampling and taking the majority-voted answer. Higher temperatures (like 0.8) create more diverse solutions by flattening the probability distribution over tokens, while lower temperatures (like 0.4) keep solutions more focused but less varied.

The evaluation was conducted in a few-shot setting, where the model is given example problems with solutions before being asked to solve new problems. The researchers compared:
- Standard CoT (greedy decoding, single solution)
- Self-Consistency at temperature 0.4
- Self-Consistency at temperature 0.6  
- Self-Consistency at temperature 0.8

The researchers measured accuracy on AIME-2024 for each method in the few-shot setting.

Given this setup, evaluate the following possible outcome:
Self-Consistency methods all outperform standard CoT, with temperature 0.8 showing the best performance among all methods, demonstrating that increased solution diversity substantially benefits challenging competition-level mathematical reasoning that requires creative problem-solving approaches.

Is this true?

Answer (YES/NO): NO